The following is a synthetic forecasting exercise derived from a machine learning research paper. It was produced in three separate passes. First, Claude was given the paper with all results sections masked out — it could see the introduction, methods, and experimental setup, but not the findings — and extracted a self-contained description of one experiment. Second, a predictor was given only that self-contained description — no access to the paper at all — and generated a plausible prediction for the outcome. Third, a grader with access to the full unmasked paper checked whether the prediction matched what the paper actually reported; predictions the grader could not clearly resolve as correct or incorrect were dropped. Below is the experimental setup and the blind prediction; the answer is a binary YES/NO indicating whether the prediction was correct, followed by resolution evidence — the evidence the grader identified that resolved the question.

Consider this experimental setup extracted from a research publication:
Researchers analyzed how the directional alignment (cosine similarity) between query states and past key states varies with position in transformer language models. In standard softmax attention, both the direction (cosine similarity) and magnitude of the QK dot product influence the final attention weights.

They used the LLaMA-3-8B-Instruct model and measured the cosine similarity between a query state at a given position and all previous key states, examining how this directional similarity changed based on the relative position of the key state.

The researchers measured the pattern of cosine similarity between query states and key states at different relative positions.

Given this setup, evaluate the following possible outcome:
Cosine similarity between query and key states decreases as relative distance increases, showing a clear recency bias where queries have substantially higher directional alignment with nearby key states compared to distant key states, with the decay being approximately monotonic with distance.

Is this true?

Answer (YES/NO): NO